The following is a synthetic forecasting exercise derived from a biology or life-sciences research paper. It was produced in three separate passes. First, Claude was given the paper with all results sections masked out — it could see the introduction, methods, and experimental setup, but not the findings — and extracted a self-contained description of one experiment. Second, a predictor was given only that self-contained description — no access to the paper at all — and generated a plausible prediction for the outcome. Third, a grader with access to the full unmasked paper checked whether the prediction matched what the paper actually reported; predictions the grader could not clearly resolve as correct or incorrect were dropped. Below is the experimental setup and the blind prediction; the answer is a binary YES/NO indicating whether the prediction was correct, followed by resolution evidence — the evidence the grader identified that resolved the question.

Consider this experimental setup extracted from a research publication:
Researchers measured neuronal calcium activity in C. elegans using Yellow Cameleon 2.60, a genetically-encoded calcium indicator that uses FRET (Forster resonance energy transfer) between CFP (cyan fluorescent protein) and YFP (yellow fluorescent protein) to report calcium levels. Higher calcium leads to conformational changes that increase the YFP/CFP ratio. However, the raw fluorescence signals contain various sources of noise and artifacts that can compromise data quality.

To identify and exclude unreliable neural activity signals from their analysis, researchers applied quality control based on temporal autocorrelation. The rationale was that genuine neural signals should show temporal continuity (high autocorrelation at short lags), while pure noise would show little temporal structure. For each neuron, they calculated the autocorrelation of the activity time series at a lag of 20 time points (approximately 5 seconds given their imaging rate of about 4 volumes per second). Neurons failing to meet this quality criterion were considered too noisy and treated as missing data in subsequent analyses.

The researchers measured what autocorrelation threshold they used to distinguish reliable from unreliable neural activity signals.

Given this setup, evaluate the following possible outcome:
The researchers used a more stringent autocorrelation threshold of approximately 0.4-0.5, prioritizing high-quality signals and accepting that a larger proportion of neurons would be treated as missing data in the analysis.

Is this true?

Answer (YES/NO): NO